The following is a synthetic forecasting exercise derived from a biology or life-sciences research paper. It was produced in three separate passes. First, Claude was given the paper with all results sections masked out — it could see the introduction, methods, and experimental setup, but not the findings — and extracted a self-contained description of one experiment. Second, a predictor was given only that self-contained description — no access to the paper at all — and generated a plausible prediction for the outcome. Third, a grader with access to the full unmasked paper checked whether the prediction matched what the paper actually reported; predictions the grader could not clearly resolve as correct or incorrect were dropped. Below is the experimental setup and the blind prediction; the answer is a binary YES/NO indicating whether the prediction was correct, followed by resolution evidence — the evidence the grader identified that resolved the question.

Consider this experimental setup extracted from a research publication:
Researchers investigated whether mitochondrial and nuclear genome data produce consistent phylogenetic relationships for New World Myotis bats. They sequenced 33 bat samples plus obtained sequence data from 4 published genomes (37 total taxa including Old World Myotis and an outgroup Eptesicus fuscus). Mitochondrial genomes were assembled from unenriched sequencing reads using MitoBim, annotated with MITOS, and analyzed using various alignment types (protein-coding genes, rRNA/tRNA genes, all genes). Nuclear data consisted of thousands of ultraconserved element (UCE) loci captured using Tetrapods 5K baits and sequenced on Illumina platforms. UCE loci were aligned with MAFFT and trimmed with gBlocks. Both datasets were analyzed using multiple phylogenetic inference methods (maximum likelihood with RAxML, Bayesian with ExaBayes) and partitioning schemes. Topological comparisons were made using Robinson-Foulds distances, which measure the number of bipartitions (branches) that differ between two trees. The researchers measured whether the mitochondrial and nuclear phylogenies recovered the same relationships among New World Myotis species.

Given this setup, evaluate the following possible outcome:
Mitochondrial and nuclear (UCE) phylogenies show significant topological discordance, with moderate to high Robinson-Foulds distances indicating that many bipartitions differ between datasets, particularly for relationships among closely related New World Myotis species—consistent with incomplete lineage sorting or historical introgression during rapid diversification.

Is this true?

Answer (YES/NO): YES